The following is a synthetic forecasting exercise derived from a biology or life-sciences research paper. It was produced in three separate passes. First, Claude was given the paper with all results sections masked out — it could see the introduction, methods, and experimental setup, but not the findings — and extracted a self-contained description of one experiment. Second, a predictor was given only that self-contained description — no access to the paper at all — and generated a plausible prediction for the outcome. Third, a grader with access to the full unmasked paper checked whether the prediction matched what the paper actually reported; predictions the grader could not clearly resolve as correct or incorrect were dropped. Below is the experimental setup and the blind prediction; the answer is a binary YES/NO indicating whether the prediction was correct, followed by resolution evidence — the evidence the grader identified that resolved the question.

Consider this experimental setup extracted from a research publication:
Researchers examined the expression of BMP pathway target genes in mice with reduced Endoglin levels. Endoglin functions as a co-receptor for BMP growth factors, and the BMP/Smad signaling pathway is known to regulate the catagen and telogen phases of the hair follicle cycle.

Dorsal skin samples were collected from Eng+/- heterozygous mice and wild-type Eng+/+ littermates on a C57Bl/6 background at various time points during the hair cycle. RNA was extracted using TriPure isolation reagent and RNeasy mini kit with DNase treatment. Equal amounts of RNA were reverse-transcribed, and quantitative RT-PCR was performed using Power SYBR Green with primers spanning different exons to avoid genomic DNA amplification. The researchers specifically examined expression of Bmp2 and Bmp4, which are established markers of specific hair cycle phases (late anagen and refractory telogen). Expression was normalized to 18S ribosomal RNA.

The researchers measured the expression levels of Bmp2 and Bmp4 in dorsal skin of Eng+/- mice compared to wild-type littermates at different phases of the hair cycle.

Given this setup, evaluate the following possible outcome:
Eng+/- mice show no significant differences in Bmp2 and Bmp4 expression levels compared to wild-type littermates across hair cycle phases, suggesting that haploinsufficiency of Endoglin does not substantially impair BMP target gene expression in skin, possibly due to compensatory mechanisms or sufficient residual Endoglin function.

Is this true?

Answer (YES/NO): YES